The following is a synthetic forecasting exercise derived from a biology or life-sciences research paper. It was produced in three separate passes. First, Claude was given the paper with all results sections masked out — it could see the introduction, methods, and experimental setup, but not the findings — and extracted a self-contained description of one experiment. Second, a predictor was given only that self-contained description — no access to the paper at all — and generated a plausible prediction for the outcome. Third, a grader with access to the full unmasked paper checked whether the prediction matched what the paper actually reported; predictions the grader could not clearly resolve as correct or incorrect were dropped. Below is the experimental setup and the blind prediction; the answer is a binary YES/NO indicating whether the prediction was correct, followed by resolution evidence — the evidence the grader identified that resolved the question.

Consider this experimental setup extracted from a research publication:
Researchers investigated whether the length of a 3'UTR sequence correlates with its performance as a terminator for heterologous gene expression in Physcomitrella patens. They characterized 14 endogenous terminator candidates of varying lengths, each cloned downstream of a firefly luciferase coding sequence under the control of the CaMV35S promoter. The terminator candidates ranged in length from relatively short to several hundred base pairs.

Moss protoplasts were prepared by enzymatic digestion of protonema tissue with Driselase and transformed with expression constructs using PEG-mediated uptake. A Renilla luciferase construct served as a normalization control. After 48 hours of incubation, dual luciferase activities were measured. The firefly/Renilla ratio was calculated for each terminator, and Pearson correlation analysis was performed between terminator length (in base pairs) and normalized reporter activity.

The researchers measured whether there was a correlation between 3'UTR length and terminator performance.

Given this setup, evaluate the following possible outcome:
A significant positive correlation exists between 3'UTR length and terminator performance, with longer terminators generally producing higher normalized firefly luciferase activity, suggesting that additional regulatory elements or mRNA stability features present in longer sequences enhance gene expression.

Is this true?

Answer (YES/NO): NO